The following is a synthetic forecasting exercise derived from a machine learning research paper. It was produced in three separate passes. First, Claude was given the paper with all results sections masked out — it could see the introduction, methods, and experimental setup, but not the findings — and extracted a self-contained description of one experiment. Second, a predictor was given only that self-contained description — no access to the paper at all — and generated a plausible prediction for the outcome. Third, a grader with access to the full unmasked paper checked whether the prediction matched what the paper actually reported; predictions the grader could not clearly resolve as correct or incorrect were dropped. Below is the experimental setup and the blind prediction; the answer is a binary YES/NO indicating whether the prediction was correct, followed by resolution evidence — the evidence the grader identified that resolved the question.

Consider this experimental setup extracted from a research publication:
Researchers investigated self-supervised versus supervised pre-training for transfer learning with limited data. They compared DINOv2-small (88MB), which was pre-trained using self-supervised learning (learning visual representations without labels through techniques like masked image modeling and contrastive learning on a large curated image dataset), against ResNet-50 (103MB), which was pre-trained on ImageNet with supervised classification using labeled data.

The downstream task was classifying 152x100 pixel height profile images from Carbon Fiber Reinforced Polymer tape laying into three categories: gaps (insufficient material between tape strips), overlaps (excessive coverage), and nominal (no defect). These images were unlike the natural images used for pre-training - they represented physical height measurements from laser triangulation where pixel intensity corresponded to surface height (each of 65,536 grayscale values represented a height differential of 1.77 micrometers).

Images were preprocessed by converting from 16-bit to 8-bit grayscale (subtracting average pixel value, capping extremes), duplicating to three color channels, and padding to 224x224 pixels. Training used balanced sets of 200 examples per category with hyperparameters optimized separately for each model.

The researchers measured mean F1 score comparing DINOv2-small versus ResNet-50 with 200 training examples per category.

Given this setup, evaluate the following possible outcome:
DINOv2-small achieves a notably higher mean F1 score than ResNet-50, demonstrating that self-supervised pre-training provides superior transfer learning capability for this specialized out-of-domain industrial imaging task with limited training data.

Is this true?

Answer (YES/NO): YES